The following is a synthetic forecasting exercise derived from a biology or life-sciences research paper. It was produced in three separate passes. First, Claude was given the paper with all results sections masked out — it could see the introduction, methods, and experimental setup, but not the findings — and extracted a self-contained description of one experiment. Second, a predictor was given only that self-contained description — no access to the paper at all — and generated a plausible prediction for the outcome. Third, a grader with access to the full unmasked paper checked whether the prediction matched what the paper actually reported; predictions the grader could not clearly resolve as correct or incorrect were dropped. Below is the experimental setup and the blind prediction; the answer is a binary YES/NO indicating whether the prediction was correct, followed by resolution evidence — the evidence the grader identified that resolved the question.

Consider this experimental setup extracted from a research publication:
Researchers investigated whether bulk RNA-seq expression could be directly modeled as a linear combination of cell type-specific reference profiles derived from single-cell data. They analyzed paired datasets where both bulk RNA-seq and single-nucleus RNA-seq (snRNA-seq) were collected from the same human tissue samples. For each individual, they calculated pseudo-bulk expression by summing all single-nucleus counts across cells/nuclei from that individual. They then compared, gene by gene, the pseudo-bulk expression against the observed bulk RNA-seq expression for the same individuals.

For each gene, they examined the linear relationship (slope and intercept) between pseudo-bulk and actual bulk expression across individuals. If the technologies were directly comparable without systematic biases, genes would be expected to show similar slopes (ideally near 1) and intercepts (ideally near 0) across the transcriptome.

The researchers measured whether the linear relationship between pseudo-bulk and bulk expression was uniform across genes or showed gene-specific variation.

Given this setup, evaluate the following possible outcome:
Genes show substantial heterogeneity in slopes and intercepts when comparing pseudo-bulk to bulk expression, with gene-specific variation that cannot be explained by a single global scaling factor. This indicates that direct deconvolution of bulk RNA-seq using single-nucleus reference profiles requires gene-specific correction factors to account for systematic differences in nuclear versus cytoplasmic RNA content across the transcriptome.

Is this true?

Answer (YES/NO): YES